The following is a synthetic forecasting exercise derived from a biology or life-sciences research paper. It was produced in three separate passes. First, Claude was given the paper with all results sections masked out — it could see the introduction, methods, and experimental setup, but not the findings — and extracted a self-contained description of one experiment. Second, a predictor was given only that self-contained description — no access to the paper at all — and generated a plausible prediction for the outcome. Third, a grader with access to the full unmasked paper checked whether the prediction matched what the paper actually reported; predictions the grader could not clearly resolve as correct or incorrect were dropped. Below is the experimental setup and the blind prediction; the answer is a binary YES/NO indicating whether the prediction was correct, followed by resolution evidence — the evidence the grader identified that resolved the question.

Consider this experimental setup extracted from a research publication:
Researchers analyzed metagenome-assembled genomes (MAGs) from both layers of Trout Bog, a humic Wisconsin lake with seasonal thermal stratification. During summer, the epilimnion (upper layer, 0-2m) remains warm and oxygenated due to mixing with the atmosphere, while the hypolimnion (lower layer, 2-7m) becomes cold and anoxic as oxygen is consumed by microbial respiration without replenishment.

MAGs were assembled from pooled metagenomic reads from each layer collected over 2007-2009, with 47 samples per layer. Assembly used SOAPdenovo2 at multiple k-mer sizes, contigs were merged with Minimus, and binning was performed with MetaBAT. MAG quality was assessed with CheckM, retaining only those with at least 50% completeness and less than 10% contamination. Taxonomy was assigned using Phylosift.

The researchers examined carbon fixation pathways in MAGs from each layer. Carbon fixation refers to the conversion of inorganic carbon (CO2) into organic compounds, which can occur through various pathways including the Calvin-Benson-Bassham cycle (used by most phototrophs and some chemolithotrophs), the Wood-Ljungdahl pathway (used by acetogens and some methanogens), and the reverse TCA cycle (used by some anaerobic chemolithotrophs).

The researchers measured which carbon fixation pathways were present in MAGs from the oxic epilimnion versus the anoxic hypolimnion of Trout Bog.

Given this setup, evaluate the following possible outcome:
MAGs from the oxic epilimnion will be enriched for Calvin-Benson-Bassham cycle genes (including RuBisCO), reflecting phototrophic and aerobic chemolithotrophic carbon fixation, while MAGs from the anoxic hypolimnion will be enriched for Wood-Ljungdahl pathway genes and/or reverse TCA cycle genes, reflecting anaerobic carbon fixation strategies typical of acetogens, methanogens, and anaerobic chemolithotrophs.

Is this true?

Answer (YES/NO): YES